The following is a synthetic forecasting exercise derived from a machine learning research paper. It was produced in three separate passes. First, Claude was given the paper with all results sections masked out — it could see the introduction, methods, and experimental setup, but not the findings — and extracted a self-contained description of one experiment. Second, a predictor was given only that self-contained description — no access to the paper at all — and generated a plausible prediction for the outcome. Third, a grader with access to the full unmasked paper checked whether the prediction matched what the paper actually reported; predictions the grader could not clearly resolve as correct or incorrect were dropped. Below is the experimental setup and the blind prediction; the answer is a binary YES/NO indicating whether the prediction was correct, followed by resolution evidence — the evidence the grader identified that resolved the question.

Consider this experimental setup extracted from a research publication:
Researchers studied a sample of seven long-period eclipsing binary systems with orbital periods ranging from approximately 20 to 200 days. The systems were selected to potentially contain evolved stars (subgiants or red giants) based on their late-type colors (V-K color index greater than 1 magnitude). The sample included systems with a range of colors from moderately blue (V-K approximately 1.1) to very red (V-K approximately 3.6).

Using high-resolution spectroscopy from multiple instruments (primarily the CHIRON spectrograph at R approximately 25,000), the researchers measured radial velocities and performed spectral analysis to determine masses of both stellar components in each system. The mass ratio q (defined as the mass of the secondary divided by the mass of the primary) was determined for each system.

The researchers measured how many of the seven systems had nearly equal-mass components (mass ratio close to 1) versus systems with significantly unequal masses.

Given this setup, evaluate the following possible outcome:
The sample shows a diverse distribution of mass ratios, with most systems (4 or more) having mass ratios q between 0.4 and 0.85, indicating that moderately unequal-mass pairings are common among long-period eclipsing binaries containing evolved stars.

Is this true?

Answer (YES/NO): NO